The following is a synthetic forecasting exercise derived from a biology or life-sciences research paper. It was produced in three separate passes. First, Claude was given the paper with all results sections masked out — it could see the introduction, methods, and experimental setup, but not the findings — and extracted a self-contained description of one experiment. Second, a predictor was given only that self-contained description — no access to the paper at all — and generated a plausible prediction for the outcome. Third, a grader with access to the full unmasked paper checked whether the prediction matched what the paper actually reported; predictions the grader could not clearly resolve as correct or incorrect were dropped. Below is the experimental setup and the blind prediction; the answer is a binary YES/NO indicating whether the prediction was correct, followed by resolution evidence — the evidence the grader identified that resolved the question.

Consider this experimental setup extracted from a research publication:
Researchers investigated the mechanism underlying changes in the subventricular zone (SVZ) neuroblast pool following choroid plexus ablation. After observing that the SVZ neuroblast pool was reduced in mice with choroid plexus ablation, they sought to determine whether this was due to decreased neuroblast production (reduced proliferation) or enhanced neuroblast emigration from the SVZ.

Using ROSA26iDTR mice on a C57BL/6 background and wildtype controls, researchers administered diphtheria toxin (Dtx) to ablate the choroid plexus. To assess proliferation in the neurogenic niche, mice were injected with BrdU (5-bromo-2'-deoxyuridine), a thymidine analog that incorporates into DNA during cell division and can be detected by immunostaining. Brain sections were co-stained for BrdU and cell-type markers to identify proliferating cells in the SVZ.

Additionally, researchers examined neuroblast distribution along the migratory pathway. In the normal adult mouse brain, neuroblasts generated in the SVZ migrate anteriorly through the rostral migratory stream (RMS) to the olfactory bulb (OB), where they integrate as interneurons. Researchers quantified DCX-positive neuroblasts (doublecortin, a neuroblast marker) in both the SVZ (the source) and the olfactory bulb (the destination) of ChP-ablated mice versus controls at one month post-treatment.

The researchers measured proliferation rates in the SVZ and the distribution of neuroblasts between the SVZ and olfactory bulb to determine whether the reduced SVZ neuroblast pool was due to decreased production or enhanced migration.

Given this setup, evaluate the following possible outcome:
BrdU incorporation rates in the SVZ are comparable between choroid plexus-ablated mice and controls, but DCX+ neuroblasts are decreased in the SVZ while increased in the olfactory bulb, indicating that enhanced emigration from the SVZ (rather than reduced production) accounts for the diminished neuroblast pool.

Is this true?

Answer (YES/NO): YES